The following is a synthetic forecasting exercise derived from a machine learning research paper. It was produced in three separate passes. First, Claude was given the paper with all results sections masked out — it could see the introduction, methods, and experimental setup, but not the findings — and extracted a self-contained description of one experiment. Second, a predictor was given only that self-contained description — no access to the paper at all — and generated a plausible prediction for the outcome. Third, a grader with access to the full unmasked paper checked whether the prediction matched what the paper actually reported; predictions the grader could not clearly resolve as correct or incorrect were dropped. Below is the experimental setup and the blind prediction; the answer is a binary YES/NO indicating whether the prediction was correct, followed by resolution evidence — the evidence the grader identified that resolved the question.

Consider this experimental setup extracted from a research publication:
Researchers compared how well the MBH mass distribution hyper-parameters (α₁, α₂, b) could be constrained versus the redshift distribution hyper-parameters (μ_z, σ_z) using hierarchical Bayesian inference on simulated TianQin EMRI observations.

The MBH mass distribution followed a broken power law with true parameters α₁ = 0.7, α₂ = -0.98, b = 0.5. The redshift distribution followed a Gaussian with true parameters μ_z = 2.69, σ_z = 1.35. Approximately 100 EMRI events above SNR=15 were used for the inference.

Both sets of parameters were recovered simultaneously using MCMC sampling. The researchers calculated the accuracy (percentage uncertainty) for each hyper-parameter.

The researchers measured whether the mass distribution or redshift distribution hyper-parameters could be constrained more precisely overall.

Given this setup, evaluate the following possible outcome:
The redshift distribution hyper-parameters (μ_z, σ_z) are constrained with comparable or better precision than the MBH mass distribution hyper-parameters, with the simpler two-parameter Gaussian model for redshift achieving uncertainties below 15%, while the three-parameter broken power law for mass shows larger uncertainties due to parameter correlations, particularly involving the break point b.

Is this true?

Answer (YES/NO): NO